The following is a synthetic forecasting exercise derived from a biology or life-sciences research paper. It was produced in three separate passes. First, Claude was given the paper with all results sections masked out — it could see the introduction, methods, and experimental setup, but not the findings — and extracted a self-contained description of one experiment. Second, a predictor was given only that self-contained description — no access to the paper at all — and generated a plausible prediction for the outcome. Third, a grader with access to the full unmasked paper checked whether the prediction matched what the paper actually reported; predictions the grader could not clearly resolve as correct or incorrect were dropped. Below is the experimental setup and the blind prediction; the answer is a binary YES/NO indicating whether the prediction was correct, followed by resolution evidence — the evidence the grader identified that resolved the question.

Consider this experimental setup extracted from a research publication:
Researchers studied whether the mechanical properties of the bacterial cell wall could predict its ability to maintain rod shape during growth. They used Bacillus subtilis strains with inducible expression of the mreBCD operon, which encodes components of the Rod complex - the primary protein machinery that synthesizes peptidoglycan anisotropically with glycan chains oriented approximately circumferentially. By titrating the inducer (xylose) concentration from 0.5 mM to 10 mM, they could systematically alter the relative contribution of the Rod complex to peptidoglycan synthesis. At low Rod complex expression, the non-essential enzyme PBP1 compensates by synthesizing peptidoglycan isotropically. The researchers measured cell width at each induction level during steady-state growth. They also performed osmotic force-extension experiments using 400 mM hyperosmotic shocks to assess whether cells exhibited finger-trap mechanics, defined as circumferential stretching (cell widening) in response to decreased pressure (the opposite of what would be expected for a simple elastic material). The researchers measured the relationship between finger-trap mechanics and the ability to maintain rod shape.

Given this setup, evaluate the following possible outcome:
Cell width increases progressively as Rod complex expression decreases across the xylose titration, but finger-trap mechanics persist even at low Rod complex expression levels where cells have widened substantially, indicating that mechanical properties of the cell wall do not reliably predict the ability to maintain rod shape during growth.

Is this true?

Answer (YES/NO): NO